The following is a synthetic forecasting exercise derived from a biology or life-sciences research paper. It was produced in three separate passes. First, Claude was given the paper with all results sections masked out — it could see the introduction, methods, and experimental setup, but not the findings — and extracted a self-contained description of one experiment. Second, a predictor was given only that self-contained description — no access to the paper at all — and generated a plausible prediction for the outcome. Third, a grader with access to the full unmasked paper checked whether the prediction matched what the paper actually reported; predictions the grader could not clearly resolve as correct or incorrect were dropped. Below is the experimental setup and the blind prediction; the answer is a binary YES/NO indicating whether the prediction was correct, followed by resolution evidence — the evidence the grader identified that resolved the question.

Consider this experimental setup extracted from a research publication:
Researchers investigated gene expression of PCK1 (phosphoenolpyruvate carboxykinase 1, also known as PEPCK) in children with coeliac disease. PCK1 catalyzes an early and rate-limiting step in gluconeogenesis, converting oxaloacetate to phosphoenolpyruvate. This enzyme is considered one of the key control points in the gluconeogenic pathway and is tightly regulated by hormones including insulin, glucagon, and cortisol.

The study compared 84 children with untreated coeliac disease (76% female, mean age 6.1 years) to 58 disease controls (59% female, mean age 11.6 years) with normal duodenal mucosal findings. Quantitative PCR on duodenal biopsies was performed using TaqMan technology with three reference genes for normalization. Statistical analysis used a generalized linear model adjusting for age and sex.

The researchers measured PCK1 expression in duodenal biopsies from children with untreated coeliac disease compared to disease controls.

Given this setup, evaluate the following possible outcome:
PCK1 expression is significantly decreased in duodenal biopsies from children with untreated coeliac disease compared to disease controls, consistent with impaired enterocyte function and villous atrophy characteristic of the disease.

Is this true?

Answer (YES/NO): YES